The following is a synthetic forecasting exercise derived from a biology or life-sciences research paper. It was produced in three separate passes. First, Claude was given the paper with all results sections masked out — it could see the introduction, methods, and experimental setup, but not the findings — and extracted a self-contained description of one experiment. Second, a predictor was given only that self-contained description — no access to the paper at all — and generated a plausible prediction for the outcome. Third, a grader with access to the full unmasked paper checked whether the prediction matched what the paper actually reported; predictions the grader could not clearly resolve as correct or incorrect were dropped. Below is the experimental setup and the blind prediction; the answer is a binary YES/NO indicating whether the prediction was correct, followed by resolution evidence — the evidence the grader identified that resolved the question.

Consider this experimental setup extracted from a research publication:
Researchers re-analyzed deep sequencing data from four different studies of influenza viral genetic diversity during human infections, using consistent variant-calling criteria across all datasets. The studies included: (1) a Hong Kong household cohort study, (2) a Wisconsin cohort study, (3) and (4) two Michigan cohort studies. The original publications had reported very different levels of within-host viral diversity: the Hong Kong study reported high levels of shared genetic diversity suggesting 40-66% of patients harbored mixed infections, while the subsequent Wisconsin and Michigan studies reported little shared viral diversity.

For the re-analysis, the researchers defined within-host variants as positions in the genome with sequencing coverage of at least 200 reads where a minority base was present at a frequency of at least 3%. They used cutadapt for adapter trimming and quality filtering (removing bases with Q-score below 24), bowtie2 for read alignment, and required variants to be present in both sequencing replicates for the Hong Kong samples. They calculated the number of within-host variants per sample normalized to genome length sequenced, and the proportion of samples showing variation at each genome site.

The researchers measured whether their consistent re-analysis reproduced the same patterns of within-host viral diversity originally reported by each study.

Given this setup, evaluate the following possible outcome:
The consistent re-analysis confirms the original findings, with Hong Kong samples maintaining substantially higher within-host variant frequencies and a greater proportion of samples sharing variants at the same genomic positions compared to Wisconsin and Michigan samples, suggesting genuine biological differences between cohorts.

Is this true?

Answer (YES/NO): NO